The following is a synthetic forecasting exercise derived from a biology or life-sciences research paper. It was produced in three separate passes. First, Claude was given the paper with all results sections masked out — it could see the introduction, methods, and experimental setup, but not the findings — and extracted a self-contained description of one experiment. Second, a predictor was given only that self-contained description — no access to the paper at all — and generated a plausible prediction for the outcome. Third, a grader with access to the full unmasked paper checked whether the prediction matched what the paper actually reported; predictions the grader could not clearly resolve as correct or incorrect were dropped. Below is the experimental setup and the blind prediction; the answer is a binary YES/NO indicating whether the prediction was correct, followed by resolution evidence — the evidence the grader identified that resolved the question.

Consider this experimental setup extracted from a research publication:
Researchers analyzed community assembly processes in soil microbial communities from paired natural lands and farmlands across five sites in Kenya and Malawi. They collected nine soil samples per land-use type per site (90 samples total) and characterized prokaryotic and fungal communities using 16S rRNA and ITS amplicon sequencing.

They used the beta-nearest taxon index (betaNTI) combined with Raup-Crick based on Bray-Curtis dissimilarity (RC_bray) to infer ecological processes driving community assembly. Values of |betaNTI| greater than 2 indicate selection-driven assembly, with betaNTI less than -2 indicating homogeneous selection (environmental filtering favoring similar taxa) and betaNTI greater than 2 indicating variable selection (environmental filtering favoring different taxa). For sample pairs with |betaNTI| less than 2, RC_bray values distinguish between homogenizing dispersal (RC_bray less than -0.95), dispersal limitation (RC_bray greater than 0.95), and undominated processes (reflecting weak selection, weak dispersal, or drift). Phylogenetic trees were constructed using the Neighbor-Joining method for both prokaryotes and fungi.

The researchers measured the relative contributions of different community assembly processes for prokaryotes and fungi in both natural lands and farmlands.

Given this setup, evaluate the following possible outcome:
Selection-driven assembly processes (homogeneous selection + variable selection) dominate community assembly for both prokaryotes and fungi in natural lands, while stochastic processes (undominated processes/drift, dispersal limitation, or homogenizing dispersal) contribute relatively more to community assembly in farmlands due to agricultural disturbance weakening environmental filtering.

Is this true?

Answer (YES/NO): NO